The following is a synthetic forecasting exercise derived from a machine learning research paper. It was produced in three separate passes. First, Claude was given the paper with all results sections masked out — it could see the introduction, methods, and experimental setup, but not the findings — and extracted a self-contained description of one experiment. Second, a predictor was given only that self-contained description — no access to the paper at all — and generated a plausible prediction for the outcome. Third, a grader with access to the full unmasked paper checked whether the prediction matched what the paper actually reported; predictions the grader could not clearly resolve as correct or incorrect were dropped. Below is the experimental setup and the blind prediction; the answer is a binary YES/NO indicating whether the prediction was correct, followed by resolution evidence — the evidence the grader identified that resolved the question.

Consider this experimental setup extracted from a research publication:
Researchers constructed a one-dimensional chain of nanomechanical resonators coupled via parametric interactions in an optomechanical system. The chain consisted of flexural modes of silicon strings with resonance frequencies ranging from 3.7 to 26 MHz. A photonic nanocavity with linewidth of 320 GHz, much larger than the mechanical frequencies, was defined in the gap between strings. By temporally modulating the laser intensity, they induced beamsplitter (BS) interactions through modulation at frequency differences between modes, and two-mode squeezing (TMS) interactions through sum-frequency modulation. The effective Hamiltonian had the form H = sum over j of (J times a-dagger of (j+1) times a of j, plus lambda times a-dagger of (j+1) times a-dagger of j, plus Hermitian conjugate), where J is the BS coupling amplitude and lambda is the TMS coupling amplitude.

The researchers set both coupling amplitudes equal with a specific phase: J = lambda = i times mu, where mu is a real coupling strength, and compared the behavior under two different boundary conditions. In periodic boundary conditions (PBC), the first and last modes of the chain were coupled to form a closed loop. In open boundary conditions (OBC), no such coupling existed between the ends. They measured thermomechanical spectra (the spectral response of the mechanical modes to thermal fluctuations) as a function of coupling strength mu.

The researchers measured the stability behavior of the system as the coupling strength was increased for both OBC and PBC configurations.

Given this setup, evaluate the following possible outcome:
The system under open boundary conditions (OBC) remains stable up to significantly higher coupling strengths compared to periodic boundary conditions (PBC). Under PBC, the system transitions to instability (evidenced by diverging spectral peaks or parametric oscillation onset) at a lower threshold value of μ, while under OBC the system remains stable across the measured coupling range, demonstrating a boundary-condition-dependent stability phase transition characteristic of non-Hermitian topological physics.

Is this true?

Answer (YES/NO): YES